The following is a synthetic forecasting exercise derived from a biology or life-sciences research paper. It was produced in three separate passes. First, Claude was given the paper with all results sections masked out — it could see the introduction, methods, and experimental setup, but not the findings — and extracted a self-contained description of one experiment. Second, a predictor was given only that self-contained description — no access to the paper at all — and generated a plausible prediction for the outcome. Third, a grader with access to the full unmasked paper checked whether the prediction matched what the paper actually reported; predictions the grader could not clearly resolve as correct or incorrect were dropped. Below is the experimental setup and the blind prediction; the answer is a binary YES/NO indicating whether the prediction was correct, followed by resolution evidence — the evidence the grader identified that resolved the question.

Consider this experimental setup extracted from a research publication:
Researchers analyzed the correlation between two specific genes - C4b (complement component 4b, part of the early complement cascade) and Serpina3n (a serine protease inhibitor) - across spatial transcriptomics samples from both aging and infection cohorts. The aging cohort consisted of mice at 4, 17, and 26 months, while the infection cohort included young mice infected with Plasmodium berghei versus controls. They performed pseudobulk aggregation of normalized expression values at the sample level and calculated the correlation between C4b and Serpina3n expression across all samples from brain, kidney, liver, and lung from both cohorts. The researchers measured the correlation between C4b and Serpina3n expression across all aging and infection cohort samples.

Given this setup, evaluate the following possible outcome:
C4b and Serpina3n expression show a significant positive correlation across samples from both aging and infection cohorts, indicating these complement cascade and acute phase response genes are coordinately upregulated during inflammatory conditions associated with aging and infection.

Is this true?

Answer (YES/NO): YES